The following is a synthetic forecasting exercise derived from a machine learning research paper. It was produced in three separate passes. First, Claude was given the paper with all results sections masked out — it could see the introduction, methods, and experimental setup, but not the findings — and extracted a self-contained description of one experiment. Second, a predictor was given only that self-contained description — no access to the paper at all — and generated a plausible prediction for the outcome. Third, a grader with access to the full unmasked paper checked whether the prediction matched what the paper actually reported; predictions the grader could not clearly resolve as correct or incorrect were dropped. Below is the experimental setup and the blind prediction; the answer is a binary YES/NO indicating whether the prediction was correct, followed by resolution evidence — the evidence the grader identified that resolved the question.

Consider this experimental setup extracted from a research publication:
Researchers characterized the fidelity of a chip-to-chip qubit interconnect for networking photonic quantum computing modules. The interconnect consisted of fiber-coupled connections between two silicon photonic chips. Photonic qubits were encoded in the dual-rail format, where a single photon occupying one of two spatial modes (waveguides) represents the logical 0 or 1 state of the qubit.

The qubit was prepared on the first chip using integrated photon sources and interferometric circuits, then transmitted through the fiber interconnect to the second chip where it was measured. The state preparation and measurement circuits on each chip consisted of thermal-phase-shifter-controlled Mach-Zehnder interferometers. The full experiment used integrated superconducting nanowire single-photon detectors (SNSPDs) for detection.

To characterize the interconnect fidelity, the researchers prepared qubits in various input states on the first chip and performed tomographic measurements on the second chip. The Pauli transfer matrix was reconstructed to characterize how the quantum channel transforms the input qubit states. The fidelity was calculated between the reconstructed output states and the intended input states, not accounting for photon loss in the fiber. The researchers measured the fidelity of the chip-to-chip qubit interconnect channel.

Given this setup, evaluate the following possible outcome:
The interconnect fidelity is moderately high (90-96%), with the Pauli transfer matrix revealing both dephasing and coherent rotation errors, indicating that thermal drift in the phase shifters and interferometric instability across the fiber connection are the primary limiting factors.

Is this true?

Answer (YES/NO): NO